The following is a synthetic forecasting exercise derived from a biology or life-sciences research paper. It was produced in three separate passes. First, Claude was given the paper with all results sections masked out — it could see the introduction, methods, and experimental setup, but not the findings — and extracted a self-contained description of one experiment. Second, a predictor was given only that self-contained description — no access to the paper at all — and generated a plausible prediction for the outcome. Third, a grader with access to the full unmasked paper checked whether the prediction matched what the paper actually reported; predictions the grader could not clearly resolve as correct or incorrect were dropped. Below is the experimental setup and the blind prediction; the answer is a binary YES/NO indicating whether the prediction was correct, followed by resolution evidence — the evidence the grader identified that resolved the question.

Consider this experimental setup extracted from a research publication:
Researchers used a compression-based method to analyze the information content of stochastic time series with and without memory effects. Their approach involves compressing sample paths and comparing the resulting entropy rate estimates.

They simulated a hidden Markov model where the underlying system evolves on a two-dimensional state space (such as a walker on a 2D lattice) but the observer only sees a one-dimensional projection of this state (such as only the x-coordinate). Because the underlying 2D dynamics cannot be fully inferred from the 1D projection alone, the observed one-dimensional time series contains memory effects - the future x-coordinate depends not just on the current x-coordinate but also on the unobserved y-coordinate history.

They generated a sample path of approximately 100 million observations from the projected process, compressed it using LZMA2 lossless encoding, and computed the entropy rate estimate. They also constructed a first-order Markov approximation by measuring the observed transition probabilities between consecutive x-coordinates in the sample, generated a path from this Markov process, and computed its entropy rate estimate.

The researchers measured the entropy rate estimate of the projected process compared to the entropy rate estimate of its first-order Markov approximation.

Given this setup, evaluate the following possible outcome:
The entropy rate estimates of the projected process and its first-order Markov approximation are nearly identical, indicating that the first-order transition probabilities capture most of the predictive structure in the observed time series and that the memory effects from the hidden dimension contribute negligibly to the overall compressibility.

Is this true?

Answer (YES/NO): NO